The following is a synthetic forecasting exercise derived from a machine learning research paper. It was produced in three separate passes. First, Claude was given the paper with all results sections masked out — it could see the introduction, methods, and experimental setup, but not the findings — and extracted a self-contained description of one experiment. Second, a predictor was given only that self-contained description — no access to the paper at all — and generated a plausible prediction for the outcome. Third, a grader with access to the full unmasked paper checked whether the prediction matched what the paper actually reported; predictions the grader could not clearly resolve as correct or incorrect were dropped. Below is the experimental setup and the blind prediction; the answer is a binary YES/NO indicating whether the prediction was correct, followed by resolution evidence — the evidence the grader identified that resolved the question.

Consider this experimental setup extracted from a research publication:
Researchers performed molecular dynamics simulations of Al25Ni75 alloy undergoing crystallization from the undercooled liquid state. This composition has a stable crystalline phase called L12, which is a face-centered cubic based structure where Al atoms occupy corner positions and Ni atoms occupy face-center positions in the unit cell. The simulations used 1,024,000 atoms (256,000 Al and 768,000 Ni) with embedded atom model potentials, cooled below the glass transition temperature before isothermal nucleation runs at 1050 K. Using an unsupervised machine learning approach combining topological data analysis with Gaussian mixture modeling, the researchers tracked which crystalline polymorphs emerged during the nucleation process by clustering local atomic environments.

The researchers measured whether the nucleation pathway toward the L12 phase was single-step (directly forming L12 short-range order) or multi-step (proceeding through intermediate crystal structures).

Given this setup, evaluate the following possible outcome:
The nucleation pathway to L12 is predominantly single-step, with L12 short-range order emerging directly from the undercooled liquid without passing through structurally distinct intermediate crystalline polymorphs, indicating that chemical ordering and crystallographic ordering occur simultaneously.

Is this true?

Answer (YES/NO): NO